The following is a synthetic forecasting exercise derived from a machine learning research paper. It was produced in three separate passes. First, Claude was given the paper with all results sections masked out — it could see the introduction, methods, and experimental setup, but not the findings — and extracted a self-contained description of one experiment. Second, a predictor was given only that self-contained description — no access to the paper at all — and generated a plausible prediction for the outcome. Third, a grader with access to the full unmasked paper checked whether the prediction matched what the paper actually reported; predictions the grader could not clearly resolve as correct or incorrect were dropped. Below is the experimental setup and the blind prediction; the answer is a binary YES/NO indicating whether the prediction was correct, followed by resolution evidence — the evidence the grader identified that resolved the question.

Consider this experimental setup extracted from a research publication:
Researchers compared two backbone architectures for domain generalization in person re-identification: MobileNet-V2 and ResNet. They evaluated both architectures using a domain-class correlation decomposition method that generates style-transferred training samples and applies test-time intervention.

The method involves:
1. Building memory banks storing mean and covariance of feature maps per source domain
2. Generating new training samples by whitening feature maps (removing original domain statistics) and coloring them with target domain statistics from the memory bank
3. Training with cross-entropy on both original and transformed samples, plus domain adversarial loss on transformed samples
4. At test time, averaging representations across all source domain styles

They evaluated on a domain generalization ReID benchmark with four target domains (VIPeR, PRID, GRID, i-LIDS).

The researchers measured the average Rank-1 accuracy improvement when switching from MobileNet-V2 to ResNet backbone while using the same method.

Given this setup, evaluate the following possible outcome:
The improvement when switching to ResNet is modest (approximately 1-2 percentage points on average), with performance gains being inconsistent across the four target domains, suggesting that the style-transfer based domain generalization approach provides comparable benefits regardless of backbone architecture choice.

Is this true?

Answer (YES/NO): NO